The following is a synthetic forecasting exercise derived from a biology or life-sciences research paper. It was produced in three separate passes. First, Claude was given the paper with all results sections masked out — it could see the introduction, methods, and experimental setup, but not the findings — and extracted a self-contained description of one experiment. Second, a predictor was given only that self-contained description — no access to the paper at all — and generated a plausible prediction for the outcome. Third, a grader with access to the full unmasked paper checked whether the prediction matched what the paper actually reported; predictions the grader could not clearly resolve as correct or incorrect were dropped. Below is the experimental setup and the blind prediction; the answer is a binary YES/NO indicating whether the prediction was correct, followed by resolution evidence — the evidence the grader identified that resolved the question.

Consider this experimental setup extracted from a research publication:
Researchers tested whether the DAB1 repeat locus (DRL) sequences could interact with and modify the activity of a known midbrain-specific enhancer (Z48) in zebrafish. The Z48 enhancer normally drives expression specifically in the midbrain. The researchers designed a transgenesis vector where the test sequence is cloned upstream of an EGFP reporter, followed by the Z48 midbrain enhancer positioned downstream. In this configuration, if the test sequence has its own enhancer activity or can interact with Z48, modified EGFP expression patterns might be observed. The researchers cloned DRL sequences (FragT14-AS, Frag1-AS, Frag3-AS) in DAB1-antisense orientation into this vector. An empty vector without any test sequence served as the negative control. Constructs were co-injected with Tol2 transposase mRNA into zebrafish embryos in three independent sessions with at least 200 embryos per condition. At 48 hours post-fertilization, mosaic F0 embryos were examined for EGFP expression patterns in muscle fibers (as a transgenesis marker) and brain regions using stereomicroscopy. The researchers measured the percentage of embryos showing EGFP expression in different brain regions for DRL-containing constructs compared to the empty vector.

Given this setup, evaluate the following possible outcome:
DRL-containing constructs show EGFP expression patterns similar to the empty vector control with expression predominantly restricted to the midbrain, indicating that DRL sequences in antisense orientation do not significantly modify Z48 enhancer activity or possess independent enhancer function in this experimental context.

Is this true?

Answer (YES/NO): NO